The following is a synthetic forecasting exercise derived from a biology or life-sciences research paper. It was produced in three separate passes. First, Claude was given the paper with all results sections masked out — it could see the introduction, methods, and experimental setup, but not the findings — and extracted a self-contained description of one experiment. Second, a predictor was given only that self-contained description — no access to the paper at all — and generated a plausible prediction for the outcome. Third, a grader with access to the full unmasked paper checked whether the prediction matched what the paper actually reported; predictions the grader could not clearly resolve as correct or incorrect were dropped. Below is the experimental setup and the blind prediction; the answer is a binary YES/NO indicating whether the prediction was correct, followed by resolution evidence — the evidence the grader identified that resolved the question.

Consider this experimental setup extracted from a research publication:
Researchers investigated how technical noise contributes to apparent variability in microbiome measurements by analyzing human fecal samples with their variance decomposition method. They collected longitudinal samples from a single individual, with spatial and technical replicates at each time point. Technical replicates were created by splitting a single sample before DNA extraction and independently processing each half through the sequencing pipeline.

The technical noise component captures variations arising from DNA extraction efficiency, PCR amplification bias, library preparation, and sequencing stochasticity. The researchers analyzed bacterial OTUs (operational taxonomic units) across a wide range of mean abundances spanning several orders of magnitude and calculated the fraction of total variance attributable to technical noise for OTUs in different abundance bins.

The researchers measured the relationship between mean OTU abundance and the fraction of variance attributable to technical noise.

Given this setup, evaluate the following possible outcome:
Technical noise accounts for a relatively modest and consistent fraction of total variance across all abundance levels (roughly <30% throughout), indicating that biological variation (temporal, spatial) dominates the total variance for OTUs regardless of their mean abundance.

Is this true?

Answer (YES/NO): NO